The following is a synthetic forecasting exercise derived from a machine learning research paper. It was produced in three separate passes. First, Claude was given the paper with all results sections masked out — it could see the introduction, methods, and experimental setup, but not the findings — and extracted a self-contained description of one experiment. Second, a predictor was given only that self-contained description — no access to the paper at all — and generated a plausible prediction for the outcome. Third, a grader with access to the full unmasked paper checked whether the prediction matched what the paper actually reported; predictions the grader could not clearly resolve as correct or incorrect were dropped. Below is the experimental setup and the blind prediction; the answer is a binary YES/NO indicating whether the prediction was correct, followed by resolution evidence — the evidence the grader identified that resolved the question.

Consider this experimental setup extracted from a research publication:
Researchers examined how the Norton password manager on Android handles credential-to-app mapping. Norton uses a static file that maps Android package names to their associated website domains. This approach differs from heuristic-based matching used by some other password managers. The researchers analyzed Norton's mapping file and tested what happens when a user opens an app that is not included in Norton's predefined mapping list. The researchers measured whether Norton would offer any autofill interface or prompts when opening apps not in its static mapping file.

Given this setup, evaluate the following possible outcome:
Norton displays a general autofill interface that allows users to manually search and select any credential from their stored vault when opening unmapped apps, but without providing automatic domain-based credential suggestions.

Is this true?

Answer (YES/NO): NO